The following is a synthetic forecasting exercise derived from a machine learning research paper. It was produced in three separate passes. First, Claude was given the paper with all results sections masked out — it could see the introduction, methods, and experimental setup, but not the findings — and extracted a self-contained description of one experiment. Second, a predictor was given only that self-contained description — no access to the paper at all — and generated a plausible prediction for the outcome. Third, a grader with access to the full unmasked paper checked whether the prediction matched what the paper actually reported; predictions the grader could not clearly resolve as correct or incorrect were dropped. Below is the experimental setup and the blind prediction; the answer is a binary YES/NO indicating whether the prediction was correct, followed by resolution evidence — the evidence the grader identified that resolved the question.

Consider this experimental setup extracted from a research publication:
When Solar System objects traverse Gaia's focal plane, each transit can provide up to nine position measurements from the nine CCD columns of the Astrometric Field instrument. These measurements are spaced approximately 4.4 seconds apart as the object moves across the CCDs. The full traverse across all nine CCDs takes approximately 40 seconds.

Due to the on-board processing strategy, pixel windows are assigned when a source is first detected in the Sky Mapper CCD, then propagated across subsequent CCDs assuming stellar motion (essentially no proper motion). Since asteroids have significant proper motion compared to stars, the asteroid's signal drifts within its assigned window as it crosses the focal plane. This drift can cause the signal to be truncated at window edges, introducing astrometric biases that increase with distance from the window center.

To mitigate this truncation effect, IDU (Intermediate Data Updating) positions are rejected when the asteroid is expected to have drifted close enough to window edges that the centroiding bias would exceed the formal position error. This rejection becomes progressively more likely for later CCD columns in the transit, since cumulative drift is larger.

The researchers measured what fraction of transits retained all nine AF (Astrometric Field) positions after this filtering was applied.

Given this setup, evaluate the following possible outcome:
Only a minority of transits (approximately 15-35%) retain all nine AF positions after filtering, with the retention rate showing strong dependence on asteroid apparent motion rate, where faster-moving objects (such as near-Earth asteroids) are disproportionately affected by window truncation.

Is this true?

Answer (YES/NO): NO